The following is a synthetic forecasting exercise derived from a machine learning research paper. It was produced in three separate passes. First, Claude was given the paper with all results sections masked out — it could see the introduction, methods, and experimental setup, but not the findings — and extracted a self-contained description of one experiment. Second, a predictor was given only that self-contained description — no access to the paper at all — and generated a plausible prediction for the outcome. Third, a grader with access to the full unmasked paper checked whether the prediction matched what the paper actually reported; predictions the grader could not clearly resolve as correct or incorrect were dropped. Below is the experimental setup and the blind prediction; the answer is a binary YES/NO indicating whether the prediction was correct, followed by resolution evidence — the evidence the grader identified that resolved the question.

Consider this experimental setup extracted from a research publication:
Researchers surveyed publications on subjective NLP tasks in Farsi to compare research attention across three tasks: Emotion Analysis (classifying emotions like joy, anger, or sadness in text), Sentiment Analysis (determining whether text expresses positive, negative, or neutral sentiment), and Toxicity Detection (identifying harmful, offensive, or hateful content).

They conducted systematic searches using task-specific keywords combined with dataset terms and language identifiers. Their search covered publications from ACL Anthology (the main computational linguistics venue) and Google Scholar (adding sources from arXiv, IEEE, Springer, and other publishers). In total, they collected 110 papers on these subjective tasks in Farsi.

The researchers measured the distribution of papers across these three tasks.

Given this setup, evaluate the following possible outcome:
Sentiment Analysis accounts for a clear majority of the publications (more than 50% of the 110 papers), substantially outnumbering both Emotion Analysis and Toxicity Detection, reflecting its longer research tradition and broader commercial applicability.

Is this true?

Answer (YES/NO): YES